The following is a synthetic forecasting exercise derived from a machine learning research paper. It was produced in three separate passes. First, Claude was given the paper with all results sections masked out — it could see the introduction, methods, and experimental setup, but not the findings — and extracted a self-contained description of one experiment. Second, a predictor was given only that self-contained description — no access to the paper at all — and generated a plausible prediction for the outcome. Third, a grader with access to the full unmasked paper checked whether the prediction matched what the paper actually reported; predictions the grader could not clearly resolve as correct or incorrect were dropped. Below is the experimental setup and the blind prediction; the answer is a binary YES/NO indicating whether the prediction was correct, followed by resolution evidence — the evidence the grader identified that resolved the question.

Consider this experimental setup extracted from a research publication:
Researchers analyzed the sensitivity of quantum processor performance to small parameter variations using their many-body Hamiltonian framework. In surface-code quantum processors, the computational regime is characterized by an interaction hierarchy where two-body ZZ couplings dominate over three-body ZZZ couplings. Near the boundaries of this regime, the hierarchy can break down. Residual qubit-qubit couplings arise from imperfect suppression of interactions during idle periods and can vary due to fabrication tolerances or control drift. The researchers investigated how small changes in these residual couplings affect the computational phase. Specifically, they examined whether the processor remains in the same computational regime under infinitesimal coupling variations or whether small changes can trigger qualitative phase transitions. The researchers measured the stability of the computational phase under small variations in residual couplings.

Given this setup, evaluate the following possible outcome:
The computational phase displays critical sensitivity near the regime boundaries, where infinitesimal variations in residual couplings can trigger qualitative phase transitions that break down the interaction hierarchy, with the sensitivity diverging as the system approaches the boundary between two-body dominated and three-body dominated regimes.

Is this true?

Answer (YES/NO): YES